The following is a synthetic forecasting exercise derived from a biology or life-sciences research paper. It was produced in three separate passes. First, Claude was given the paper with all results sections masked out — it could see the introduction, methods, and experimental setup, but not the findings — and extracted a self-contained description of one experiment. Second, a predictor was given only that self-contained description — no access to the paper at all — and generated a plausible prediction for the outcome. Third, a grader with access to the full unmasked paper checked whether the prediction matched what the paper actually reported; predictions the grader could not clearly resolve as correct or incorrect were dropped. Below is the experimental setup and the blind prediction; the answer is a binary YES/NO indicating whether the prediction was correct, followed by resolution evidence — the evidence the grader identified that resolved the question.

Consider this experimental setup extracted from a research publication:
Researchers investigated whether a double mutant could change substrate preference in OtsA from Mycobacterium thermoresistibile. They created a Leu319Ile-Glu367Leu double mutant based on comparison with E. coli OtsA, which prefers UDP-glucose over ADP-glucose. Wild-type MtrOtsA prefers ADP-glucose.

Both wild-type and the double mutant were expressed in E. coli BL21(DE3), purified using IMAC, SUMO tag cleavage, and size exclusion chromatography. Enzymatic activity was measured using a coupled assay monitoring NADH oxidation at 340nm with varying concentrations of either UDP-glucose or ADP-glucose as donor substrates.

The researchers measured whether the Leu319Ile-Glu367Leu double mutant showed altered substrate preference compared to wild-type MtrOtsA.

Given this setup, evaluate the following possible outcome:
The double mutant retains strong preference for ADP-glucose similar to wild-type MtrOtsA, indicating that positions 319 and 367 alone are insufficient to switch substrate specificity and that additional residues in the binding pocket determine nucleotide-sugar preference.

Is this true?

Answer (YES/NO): NO